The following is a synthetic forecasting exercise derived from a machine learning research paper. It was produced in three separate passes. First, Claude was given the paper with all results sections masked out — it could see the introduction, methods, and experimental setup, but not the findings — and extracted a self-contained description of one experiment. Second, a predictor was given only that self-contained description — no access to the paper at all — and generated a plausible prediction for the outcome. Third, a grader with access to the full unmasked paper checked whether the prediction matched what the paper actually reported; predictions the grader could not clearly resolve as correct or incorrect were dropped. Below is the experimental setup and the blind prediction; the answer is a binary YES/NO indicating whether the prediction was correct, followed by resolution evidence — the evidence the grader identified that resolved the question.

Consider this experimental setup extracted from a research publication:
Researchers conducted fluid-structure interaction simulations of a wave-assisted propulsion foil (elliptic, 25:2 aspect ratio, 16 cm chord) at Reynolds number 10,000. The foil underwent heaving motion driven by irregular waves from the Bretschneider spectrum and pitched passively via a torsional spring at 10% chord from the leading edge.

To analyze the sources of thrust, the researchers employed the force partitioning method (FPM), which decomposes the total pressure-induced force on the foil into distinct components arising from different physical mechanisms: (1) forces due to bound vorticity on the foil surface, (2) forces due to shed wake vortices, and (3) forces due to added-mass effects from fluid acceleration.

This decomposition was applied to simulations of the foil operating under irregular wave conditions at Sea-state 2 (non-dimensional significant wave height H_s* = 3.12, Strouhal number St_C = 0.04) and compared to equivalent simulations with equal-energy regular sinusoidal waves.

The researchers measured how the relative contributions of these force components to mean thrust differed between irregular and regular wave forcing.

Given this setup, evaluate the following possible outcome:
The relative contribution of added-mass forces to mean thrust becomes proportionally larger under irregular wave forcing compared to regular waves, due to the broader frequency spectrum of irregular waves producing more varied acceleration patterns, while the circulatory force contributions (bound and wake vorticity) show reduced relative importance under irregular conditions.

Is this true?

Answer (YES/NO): NO